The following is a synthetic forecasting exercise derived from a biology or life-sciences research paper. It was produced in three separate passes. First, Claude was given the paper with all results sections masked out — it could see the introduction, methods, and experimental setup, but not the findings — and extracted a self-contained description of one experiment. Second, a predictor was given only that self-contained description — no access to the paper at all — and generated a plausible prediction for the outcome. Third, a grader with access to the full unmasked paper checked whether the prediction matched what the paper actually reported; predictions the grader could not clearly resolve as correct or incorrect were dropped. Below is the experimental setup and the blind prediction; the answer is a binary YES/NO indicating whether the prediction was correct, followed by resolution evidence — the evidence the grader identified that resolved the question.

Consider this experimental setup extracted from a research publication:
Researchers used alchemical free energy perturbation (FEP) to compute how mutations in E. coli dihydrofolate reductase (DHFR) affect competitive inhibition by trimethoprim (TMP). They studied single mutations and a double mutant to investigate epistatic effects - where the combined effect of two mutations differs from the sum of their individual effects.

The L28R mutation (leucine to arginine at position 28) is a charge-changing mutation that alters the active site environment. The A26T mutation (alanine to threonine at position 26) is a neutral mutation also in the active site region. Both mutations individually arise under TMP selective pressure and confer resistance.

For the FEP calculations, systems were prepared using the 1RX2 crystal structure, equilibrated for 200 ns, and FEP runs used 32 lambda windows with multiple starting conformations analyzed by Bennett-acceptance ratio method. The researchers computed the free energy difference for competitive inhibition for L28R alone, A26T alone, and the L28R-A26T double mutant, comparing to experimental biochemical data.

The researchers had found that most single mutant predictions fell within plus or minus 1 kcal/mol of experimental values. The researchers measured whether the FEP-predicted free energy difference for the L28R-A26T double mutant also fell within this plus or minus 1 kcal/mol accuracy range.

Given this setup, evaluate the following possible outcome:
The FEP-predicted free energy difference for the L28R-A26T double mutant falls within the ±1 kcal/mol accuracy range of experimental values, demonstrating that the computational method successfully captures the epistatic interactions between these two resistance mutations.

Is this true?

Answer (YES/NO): NO